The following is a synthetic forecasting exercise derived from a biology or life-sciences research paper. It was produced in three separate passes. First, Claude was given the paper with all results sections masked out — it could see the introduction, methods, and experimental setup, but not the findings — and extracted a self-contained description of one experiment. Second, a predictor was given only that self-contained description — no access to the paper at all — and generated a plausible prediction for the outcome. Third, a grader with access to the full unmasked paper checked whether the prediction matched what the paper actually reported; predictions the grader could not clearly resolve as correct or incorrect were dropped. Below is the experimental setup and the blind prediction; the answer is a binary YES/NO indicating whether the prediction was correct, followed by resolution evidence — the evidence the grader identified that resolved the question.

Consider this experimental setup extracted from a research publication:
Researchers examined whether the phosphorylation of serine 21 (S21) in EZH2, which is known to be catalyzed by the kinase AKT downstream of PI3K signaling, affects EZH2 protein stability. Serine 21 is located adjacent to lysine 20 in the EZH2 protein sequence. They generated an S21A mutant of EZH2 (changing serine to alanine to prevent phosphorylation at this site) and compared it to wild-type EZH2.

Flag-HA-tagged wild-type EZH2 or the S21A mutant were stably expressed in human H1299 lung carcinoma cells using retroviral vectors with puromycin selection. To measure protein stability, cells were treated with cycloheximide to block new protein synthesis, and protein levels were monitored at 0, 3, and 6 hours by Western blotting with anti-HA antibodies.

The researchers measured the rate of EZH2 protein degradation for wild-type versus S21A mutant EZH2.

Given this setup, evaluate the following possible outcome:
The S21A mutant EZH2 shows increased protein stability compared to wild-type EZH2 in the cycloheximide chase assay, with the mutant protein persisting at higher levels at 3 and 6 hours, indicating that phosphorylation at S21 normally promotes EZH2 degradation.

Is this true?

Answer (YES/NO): NO